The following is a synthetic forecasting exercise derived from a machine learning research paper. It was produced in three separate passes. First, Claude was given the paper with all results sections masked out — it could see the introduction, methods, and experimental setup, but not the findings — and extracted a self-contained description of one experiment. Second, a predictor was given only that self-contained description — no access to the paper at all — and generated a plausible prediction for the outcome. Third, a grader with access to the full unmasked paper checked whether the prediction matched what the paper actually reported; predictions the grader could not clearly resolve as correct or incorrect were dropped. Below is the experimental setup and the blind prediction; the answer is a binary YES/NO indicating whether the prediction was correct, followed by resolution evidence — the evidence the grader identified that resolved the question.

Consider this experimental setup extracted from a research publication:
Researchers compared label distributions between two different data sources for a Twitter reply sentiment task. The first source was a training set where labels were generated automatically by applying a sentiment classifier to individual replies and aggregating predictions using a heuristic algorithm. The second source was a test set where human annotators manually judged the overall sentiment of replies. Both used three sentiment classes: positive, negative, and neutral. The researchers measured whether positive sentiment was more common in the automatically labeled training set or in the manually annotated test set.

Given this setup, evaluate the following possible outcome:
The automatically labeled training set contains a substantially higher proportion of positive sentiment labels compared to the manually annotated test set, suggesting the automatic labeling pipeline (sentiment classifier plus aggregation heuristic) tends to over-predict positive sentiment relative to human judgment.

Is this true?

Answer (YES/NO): NO